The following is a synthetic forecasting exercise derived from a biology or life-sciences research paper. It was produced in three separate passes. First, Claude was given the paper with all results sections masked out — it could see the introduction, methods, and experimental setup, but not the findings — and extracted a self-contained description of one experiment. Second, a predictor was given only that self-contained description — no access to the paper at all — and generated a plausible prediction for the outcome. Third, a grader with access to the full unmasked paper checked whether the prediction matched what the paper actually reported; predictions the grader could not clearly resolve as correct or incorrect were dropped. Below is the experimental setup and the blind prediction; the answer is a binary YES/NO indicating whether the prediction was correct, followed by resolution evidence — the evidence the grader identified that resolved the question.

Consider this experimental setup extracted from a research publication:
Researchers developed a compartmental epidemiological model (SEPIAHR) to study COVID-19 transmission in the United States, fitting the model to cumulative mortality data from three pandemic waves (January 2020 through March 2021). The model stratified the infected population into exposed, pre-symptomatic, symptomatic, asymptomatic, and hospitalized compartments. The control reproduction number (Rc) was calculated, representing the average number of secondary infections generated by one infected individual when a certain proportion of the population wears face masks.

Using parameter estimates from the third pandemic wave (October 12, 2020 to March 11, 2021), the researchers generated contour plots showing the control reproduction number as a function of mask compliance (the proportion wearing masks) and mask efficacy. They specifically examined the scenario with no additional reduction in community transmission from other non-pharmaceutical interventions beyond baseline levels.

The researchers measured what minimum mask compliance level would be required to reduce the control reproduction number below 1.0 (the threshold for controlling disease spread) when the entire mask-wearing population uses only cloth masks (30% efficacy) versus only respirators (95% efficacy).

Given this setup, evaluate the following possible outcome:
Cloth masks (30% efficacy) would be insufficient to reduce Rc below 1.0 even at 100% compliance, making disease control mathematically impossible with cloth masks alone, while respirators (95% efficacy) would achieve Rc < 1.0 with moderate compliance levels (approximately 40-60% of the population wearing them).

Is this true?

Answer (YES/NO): YES